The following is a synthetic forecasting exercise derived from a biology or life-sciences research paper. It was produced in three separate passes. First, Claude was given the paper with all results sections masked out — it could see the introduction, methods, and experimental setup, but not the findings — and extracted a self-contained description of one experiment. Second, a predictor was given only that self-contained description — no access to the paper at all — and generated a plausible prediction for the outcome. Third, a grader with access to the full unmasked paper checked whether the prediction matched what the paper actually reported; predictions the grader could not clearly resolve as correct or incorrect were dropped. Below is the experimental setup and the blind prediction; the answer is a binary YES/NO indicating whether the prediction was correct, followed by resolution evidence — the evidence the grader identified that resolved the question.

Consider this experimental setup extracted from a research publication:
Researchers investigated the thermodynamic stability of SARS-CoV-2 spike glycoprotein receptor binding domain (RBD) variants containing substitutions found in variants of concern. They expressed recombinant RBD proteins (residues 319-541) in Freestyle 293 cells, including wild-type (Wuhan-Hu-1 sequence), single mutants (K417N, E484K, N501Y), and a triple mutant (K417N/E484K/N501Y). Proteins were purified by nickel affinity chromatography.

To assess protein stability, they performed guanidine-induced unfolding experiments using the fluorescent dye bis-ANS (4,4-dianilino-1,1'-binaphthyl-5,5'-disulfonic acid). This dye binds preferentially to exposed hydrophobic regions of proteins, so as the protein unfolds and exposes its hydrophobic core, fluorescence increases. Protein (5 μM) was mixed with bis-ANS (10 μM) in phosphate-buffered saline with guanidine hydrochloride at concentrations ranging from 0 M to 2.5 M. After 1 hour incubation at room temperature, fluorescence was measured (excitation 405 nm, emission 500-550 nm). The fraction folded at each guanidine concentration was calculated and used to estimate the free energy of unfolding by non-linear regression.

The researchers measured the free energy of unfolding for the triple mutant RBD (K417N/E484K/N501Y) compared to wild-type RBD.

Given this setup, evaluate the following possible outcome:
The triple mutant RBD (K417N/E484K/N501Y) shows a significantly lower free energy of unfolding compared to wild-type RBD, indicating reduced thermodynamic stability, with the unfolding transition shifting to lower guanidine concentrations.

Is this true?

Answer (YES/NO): NO